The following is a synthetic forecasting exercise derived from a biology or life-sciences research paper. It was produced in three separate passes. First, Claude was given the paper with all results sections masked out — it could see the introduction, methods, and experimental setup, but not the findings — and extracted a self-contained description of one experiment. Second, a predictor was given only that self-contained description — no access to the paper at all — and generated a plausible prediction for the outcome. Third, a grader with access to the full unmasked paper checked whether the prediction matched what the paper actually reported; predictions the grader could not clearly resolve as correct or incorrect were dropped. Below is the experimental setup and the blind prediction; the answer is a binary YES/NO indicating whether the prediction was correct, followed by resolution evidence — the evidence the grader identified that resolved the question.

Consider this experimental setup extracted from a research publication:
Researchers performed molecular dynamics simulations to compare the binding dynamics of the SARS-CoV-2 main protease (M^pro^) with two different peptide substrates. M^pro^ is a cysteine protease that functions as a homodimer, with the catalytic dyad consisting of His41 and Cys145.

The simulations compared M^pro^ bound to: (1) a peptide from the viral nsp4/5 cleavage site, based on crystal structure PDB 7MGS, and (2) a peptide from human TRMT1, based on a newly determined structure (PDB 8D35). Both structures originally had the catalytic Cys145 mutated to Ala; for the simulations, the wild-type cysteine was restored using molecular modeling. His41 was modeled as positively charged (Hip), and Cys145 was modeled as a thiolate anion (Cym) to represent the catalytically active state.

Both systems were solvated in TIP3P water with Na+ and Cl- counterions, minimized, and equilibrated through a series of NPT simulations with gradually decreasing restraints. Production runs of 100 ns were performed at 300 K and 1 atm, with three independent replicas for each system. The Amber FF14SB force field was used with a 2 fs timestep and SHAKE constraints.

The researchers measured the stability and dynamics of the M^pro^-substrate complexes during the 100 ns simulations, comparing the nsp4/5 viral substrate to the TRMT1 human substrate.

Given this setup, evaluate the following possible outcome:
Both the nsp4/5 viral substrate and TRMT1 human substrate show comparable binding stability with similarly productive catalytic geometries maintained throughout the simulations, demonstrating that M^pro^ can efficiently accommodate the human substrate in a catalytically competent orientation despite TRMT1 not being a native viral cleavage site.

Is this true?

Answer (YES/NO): YES